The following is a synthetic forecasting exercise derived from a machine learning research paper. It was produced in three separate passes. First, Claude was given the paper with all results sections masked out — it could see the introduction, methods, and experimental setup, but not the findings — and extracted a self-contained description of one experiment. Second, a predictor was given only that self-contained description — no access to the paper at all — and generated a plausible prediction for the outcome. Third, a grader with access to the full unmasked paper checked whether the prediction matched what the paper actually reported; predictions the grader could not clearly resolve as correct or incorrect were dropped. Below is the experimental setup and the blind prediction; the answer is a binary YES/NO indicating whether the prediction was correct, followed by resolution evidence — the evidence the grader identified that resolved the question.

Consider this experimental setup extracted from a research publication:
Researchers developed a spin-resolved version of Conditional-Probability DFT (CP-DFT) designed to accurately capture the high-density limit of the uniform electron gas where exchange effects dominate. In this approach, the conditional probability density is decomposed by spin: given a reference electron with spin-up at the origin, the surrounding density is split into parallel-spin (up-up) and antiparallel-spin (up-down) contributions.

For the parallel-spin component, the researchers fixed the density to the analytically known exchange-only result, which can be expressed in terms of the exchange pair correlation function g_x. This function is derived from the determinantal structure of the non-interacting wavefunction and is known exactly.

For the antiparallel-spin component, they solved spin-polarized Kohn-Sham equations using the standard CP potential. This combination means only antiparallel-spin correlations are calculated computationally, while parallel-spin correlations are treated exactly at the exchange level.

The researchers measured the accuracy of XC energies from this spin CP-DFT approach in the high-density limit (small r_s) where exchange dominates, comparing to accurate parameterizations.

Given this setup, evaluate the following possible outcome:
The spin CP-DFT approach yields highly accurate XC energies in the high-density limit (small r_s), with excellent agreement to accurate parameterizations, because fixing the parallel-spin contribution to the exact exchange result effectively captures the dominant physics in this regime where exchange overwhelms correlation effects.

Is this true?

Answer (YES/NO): YES